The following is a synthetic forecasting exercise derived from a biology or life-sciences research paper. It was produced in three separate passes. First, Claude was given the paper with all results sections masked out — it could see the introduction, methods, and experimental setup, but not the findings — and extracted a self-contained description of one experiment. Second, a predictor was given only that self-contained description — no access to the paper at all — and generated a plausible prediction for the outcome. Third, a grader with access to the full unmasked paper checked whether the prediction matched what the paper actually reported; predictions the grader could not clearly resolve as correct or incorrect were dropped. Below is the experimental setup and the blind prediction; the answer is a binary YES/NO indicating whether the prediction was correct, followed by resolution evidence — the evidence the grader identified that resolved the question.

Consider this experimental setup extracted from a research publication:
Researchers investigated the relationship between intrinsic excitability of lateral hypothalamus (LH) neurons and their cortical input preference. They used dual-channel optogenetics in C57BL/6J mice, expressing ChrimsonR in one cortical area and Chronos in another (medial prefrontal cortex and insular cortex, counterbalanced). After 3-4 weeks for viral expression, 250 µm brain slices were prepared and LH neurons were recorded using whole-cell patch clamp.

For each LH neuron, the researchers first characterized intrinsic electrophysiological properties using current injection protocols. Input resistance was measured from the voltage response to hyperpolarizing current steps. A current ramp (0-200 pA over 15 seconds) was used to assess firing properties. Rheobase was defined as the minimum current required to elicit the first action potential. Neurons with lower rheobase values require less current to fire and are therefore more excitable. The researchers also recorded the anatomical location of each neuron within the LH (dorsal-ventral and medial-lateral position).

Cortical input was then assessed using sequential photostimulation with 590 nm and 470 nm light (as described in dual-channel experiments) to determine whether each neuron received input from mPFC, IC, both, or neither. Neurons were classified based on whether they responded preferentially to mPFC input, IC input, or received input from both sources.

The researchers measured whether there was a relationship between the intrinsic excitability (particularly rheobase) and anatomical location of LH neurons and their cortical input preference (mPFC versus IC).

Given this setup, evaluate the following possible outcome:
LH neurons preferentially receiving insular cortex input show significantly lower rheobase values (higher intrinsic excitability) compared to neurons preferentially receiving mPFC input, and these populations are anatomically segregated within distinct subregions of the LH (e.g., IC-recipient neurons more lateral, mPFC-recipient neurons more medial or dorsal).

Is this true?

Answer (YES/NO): NO